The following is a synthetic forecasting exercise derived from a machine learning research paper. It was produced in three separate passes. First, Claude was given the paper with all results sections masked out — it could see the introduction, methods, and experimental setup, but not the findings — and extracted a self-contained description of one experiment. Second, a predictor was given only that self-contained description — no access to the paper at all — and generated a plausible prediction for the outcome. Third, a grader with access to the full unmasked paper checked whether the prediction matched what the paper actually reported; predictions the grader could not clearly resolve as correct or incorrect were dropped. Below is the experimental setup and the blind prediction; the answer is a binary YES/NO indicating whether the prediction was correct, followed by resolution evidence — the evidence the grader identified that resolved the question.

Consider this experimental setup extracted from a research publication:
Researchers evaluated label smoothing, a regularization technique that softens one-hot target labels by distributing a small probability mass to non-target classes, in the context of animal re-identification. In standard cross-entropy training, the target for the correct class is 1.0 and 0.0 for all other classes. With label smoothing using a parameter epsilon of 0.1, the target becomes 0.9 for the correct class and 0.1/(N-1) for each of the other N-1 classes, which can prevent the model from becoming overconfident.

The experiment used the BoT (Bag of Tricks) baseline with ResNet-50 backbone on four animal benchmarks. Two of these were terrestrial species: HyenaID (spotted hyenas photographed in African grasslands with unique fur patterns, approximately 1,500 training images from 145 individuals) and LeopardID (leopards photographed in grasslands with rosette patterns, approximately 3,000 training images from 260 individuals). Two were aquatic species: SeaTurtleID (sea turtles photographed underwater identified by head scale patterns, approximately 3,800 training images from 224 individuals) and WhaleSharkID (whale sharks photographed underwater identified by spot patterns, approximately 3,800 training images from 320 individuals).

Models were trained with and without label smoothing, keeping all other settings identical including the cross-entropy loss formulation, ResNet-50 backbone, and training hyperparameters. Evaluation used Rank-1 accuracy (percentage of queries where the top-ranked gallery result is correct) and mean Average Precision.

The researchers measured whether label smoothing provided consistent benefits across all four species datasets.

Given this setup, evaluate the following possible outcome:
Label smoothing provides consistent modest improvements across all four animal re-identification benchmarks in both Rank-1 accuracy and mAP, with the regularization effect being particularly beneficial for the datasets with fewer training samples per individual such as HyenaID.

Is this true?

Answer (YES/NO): NO